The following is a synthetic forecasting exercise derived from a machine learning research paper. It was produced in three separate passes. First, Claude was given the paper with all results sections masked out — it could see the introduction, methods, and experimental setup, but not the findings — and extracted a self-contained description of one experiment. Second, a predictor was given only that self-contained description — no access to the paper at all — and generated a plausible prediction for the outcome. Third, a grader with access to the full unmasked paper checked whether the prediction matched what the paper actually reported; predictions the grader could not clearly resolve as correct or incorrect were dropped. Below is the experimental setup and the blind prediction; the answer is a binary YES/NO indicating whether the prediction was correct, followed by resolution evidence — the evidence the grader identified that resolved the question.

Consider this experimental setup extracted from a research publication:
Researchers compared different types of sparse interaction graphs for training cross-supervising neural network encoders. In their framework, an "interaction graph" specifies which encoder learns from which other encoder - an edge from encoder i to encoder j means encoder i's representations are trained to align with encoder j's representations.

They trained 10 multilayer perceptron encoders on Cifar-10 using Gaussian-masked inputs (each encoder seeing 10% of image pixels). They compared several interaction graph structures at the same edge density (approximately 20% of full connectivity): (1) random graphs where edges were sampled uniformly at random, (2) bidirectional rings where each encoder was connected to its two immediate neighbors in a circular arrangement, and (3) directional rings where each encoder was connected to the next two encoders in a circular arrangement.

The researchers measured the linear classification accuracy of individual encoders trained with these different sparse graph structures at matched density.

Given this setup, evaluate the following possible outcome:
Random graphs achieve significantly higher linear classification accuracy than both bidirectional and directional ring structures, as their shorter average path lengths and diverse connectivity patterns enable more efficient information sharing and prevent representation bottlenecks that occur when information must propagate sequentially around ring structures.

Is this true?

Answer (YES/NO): NO